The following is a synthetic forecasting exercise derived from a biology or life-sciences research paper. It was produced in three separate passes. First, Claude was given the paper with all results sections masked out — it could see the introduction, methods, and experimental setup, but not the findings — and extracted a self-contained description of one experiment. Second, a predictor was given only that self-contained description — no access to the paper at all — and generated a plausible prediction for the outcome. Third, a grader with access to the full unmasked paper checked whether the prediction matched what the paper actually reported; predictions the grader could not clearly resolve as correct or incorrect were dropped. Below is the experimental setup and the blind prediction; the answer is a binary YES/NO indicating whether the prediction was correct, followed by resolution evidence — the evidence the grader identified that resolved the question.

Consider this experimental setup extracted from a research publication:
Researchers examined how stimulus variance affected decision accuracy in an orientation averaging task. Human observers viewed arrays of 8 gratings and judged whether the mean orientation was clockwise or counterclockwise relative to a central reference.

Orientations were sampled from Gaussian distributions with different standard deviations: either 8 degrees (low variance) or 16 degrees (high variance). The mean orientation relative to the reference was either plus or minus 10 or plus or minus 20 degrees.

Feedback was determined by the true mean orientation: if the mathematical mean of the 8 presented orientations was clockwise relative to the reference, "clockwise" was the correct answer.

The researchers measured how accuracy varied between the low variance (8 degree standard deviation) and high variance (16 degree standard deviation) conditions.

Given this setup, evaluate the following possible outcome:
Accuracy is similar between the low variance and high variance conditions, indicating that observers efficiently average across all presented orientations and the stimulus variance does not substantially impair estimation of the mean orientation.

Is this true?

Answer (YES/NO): NO